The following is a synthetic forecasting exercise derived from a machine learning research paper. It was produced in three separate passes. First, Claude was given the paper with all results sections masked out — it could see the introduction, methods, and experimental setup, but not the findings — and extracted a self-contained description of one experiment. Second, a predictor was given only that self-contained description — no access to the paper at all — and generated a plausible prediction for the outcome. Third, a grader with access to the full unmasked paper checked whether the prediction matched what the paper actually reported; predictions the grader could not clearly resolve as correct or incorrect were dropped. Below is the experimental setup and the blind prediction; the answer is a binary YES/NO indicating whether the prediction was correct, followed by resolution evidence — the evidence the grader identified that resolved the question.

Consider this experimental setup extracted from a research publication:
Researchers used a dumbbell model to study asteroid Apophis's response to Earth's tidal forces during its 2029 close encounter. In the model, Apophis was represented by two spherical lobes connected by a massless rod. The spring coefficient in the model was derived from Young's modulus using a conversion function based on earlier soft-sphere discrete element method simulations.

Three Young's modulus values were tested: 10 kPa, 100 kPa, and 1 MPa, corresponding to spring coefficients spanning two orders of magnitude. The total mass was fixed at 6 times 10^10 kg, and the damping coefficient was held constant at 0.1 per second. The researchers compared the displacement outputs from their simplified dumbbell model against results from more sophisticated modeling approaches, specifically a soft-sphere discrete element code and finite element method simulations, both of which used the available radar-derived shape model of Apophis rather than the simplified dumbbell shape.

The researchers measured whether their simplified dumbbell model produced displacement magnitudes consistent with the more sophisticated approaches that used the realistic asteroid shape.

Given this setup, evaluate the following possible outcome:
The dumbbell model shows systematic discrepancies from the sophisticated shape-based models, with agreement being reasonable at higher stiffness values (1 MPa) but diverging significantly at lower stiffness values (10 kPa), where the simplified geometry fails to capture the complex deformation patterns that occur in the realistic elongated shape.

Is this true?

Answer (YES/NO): NO